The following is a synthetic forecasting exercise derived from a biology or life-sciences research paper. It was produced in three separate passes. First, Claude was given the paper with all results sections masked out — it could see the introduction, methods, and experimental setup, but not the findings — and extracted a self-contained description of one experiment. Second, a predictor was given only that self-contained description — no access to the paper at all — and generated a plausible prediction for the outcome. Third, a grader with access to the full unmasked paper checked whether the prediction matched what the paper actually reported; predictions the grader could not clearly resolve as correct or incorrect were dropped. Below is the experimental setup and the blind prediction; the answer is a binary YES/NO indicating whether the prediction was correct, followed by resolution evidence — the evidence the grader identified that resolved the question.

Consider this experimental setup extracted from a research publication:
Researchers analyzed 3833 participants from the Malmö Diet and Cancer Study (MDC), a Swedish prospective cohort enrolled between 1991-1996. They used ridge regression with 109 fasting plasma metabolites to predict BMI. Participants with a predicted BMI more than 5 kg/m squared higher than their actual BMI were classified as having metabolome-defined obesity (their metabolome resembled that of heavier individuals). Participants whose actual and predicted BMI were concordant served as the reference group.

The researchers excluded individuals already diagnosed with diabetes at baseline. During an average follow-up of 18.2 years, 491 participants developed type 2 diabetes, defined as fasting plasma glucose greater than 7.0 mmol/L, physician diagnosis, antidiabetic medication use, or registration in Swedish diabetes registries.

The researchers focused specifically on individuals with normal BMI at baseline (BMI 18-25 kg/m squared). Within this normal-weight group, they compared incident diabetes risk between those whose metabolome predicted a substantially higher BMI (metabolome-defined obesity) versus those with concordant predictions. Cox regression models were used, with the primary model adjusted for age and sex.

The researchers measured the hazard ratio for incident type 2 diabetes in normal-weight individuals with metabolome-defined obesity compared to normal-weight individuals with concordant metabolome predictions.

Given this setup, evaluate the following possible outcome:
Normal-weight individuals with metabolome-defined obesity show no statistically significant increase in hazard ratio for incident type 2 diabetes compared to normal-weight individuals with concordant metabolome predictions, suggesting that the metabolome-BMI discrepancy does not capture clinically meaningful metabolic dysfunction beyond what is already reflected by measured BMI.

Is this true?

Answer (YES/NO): NO